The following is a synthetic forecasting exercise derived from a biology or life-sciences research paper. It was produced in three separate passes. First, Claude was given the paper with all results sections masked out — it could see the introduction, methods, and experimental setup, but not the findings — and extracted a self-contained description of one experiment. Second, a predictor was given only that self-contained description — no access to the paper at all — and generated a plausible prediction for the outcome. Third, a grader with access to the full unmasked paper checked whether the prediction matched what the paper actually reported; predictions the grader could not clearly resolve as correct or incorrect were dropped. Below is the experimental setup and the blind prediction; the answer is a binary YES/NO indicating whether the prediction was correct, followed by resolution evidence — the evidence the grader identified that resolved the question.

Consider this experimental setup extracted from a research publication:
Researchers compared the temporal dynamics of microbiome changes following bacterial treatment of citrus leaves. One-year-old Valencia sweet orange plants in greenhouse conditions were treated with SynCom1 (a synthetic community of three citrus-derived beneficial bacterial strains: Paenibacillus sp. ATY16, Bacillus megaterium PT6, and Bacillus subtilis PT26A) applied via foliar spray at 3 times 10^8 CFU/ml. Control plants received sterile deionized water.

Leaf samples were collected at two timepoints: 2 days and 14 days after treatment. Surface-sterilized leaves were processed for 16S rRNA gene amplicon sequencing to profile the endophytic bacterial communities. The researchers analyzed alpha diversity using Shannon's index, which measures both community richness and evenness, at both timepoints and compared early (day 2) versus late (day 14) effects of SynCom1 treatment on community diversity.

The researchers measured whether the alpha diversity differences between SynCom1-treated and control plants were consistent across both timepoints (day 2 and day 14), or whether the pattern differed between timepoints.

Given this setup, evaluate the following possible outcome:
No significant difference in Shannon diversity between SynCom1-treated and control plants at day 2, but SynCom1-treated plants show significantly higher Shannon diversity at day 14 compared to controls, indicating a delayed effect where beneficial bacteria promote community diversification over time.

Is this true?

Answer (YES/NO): NO